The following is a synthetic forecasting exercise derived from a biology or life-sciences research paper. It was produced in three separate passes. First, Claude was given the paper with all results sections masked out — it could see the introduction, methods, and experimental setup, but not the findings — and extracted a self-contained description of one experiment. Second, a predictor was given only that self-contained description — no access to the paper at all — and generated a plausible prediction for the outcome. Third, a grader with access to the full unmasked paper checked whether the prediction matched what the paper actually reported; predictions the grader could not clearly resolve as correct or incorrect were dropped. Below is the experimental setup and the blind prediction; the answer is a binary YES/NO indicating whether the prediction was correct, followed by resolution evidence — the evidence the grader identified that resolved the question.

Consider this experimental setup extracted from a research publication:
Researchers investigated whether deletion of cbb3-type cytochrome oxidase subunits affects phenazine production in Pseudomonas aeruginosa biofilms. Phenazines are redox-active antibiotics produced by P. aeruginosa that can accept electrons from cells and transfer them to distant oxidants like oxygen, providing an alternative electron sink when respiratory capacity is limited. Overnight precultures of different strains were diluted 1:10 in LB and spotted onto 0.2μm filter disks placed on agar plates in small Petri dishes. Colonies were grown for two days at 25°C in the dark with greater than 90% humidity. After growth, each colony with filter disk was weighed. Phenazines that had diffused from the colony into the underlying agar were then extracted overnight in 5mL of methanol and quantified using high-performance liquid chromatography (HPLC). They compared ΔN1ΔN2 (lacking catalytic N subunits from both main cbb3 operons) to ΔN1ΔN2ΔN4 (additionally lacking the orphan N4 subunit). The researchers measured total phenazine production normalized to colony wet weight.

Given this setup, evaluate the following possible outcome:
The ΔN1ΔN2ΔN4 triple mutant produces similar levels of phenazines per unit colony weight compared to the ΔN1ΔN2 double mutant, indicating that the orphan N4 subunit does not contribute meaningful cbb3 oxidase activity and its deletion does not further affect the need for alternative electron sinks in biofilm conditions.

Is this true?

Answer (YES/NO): YES